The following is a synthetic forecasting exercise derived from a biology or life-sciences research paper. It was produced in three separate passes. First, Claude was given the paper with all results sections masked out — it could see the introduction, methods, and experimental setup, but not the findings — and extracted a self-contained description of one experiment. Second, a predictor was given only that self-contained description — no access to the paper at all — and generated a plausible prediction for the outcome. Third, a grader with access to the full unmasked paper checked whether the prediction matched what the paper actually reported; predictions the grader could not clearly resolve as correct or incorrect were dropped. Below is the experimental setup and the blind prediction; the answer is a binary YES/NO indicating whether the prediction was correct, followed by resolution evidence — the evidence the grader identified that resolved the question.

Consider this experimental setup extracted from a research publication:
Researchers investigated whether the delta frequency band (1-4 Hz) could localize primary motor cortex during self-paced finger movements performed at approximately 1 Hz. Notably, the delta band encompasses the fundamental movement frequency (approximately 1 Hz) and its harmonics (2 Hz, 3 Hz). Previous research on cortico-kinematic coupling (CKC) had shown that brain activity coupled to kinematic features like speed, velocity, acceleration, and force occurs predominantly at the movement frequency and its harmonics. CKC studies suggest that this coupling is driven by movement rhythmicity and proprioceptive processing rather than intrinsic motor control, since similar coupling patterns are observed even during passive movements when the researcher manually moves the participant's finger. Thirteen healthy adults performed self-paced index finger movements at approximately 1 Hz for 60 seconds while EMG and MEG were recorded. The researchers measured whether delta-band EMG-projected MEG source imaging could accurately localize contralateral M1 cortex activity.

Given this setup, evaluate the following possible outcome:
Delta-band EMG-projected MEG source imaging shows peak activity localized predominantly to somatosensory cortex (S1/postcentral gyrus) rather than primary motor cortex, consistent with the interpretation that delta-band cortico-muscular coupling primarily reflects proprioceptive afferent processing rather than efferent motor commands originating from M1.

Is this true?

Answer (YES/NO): NO